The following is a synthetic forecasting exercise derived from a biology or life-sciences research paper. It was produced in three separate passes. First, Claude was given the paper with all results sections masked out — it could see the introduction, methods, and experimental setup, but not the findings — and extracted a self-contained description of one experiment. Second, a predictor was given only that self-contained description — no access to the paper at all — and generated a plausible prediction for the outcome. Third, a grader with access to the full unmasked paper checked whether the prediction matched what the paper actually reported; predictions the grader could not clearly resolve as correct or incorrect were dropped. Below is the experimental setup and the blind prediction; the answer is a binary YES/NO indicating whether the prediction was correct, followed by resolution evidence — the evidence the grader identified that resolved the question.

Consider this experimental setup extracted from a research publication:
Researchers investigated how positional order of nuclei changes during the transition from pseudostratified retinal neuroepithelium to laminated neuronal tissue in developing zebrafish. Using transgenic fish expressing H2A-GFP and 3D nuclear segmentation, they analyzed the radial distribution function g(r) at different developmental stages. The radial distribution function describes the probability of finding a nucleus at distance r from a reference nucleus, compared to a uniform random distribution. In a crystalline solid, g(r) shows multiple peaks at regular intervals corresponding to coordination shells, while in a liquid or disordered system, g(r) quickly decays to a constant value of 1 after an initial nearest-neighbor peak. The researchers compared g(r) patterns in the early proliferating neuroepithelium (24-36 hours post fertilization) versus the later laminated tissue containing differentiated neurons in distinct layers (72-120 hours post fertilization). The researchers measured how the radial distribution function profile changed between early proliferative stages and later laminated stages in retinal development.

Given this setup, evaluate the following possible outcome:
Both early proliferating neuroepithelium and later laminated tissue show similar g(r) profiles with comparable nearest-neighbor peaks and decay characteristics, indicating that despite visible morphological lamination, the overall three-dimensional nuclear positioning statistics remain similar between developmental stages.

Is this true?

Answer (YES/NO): NO